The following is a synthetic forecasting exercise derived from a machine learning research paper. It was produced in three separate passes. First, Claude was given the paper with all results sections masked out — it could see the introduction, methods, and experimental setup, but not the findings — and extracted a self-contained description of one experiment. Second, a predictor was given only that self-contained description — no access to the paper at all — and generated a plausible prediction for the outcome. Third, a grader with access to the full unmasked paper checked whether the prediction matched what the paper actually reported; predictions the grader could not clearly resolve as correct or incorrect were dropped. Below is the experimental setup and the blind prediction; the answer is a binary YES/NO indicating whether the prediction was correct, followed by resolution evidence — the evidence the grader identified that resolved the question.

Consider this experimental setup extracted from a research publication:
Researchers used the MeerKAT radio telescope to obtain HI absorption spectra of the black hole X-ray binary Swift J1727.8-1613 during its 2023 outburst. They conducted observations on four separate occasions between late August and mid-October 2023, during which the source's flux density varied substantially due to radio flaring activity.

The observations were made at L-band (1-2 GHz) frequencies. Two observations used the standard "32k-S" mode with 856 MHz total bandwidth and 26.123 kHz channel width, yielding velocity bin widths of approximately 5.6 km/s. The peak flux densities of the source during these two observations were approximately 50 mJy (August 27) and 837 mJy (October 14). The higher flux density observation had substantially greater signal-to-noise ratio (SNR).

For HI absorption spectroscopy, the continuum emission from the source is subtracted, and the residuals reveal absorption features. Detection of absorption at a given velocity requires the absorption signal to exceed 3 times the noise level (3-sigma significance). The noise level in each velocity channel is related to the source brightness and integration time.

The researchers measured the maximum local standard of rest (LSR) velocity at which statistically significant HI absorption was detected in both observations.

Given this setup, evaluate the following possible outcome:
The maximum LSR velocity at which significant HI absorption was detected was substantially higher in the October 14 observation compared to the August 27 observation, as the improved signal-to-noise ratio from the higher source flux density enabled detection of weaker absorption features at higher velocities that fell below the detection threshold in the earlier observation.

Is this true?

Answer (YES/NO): YES